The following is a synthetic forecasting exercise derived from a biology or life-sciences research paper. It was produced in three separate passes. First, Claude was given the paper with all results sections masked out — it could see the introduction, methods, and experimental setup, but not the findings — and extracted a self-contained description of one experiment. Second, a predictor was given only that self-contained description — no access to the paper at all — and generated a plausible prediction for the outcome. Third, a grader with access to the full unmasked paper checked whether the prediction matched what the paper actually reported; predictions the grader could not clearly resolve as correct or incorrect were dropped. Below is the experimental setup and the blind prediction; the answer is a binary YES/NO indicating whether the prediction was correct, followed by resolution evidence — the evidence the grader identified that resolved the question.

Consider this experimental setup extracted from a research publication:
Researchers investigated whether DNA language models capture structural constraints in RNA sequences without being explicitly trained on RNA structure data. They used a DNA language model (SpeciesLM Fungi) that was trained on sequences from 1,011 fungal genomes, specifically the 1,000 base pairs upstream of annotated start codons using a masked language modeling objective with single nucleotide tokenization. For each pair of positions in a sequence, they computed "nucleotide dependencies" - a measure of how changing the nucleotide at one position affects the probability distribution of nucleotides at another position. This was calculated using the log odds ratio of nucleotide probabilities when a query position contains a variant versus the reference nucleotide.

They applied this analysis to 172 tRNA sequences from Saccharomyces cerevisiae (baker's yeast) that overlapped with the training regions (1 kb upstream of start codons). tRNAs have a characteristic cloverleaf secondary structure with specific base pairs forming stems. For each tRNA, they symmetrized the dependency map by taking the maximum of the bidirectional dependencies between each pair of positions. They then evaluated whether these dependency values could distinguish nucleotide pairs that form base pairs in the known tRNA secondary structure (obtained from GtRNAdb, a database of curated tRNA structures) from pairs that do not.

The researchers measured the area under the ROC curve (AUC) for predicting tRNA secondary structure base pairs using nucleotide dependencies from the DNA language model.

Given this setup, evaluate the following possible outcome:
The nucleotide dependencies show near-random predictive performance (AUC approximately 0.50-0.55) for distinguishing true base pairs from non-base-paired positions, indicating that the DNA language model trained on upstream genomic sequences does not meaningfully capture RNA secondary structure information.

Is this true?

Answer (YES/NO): NO